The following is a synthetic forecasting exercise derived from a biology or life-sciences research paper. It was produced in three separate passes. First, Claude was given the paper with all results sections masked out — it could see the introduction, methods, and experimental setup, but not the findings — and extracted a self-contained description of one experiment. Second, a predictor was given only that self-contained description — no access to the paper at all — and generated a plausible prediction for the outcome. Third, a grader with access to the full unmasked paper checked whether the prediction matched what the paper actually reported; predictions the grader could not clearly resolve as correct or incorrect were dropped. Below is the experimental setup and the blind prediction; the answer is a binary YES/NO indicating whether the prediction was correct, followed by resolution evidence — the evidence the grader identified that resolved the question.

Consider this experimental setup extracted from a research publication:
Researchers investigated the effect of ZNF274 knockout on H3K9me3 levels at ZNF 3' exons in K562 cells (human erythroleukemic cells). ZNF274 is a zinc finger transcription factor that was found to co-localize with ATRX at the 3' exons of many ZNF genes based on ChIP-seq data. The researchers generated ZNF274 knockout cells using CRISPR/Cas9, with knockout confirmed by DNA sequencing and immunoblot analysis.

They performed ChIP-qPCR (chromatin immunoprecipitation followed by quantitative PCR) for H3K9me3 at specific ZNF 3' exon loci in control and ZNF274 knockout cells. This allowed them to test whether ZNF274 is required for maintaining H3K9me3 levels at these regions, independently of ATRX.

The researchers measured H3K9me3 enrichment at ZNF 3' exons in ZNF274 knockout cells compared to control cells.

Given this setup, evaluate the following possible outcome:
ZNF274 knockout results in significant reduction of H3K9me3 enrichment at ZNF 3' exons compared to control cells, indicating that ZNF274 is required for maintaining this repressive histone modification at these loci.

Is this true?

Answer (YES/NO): YES